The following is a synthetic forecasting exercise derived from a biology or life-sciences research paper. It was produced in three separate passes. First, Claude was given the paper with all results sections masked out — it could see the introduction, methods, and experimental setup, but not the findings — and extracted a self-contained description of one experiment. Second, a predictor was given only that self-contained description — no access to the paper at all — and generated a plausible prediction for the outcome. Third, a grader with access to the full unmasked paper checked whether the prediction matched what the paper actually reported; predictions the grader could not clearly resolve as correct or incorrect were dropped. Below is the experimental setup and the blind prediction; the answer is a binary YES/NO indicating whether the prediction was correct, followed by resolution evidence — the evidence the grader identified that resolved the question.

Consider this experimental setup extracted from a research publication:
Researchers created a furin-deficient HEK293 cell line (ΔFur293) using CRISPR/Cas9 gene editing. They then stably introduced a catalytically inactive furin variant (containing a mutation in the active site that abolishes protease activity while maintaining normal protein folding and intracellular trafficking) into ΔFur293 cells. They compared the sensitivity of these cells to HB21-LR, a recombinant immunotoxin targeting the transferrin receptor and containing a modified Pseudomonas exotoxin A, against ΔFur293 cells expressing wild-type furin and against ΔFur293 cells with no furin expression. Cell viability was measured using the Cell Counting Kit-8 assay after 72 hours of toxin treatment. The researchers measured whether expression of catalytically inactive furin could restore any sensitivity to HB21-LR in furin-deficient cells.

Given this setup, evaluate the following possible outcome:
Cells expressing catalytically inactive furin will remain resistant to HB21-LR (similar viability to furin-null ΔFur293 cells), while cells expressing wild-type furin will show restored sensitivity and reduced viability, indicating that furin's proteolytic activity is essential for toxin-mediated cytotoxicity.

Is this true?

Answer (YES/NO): NO